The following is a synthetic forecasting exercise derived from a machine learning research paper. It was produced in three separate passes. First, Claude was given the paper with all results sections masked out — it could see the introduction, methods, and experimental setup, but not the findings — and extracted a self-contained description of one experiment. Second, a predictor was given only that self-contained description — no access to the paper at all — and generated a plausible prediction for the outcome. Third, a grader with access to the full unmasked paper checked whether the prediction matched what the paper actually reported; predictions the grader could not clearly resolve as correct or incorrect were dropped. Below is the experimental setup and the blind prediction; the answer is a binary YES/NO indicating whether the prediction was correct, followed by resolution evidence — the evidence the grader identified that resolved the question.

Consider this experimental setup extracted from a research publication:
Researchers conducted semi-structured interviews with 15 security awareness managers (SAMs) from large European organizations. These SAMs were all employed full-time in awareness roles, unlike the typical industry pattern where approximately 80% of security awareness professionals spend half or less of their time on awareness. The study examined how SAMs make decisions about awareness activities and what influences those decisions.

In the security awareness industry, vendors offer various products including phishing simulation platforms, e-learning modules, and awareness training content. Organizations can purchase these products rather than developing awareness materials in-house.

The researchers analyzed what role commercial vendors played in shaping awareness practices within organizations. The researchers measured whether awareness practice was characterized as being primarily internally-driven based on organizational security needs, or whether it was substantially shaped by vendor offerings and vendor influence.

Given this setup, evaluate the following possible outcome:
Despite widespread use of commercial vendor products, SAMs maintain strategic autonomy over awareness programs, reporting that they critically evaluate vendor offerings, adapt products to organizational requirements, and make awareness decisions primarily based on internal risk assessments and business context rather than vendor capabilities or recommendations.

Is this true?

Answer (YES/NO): NO